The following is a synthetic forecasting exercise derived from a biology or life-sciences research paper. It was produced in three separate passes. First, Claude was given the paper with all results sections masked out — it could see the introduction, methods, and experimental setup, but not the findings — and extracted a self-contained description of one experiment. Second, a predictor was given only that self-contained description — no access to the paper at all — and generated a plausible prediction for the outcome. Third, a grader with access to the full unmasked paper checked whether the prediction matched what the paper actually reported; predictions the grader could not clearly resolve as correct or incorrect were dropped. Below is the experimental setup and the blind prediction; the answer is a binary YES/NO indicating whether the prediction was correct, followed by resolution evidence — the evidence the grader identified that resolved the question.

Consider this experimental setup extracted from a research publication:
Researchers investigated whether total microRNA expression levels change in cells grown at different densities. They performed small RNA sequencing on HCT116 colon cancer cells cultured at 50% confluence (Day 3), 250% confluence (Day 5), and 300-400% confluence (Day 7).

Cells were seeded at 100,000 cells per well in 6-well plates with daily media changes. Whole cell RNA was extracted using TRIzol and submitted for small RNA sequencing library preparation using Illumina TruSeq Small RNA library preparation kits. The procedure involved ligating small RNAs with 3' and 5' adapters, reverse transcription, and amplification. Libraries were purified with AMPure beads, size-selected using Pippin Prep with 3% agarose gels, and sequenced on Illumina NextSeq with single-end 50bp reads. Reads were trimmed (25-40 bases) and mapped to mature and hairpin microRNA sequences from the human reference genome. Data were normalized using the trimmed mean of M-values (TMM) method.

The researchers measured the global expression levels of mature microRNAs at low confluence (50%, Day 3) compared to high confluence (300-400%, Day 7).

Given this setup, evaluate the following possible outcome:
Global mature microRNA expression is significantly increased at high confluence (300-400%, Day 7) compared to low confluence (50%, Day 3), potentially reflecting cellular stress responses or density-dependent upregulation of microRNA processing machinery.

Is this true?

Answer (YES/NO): YES